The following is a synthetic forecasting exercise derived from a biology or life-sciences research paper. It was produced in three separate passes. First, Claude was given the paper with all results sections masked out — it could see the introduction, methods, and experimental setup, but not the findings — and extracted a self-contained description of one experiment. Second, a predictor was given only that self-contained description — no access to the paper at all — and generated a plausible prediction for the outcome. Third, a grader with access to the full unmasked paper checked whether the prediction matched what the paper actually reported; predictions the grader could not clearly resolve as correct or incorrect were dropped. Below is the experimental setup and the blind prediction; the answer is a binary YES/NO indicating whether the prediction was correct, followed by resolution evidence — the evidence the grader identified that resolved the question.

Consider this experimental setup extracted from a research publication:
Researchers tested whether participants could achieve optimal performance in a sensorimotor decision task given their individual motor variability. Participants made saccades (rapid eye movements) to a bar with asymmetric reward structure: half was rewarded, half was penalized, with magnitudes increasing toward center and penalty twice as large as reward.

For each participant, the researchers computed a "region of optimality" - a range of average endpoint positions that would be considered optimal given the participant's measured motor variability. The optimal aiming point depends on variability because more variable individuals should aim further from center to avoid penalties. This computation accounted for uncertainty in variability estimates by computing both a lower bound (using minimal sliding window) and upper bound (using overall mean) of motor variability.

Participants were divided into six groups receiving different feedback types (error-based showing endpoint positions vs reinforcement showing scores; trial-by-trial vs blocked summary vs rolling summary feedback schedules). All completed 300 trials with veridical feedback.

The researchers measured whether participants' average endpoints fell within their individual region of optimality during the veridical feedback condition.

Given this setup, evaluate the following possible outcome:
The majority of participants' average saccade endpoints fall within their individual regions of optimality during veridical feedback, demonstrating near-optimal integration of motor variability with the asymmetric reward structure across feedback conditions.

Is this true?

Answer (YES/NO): NO